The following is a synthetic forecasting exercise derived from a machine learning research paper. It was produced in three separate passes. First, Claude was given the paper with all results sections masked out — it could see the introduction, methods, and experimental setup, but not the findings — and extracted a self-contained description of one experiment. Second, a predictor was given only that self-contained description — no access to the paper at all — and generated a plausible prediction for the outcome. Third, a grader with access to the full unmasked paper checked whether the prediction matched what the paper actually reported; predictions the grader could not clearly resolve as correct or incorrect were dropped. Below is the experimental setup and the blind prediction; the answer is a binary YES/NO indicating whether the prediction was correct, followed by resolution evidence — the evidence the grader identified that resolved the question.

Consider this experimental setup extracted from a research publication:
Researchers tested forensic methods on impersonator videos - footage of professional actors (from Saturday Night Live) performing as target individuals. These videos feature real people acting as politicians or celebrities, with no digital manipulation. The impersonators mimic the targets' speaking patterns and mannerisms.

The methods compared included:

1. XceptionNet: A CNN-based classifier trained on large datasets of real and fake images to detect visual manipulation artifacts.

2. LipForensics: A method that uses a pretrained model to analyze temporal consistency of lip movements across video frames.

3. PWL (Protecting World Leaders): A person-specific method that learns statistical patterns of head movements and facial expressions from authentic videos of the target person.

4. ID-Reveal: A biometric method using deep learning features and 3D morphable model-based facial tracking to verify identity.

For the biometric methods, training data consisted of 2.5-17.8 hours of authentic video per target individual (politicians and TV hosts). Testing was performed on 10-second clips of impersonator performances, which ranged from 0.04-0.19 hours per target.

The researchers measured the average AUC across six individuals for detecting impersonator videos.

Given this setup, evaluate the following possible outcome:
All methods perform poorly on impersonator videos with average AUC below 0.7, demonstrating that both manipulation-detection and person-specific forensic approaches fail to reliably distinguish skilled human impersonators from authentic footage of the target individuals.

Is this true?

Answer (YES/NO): NO